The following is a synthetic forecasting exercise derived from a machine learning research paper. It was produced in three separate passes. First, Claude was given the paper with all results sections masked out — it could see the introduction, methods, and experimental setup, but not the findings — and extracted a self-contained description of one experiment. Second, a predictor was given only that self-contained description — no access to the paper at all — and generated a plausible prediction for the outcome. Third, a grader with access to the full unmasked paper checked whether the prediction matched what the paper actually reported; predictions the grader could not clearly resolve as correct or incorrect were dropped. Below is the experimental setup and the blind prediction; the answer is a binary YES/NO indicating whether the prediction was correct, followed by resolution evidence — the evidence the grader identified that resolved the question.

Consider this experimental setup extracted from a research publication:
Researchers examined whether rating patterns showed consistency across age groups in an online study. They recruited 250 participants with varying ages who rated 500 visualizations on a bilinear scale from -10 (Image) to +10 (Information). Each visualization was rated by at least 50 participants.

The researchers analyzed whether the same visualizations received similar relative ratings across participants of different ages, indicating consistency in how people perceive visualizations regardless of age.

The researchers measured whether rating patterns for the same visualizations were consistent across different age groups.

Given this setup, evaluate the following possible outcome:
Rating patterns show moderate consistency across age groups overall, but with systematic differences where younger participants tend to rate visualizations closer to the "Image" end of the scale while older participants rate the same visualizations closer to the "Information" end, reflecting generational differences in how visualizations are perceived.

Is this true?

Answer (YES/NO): NO